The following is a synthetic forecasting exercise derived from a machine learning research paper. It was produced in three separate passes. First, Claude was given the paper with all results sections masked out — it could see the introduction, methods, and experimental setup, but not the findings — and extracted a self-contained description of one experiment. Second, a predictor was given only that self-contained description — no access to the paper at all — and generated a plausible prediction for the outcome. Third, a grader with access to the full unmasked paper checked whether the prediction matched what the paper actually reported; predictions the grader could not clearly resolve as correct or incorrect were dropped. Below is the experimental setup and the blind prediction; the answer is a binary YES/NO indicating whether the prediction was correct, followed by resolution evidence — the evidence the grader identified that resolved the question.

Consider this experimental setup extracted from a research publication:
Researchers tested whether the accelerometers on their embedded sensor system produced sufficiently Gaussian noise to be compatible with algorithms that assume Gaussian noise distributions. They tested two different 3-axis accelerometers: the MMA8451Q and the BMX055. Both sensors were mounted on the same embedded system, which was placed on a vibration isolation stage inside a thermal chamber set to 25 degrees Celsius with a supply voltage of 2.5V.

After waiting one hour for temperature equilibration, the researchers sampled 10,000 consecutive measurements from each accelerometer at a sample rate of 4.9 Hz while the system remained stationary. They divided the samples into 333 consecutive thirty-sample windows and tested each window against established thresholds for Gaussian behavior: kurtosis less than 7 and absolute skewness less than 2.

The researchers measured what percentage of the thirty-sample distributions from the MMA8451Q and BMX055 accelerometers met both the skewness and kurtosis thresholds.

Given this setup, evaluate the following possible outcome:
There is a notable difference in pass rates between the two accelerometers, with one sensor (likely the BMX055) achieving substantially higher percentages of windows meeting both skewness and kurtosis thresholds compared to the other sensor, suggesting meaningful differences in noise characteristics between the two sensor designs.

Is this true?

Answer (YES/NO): NO